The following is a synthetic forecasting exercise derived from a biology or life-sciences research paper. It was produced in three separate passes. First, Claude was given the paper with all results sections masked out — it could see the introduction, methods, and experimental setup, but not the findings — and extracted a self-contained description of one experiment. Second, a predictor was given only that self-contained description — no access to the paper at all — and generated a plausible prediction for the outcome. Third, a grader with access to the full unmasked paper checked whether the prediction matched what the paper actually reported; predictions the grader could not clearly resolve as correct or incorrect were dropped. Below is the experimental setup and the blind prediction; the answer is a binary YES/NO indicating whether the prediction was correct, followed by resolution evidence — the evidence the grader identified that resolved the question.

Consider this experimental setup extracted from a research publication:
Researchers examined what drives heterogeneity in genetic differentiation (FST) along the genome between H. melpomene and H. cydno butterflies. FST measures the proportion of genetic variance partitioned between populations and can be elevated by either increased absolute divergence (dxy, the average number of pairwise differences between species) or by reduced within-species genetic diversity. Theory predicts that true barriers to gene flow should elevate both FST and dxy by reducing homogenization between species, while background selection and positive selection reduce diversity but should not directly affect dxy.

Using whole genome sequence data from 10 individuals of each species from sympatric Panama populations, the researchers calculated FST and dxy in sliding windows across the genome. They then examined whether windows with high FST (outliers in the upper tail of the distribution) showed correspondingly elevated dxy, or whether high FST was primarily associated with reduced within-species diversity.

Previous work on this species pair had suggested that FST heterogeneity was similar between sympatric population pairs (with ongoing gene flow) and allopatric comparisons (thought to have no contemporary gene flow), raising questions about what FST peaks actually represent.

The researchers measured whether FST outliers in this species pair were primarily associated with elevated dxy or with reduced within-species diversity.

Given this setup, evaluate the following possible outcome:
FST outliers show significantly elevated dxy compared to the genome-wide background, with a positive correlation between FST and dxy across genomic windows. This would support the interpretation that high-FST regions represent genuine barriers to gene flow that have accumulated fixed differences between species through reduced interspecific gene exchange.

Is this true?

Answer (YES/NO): NO